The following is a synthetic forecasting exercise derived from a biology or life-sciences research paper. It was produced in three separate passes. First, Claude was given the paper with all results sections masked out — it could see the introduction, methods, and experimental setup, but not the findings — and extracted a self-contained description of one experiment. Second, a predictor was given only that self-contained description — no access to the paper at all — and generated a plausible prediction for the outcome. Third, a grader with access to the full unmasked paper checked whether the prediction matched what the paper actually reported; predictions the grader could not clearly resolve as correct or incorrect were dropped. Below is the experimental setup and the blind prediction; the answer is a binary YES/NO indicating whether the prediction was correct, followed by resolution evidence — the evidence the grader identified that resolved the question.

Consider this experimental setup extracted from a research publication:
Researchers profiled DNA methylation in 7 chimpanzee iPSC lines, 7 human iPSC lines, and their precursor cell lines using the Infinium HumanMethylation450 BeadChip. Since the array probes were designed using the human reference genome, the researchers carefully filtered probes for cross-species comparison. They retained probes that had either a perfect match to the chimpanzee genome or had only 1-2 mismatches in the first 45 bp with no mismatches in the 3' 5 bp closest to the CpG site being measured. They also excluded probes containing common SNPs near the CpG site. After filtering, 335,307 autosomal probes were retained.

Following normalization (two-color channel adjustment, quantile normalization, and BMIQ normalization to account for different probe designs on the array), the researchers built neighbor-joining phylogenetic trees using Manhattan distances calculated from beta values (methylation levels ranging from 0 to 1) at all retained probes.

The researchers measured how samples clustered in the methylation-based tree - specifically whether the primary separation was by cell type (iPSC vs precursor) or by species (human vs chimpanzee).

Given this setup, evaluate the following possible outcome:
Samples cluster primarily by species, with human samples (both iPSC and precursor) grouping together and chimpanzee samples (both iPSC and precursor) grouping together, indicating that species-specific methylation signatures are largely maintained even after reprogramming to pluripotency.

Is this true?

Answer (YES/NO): NO